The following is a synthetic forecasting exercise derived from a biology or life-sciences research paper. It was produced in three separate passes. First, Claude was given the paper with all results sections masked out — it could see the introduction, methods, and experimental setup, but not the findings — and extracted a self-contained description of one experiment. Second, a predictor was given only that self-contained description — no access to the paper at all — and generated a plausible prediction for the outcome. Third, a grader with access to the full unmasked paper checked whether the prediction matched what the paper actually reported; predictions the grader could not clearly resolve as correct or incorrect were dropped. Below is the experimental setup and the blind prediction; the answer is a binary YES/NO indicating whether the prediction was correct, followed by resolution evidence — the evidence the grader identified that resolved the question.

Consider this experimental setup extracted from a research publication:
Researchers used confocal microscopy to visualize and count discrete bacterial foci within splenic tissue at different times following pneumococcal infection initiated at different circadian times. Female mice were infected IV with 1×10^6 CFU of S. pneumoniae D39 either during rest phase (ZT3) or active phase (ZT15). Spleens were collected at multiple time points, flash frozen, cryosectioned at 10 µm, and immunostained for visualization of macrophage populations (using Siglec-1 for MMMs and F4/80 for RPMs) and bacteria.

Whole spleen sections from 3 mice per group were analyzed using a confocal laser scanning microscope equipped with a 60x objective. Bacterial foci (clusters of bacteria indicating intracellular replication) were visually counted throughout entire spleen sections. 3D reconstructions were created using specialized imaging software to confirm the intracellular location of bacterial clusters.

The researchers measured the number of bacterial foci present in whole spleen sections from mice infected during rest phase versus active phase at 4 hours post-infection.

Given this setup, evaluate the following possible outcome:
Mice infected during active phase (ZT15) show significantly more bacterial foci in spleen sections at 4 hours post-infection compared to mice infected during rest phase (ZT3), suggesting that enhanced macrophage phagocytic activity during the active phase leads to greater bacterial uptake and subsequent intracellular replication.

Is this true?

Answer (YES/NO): YES